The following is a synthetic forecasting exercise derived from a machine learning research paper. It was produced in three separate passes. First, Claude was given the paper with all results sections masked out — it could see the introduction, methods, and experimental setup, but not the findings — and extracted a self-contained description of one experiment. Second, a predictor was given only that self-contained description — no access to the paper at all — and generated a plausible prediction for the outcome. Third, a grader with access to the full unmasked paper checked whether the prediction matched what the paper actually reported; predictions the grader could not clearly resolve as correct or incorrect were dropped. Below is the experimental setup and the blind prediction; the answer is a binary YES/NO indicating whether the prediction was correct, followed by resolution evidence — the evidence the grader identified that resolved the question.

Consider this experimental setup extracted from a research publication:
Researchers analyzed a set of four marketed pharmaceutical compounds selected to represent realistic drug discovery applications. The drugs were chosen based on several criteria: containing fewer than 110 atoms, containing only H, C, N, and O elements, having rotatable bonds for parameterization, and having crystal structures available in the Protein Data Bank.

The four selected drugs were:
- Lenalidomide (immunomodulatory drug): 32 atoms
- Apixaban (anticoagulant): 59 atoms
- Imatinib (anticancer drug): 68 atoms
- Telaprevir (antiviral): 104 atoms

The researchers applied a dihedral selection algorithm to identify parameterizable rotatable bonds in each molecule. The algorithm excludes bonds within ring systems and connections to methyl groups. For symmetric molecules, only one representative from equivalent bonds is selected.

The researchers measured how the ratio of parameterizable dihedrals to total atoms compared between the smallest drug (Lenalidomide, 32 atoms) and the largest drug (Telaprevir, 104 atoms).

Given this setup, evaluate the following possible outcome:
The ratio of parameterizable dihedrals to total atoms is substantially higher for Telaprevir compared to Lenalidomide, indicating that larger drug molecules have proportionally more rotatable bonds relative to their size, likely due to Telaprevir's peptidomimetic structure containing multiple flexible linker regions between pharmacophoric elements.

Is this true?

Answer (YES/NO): YES